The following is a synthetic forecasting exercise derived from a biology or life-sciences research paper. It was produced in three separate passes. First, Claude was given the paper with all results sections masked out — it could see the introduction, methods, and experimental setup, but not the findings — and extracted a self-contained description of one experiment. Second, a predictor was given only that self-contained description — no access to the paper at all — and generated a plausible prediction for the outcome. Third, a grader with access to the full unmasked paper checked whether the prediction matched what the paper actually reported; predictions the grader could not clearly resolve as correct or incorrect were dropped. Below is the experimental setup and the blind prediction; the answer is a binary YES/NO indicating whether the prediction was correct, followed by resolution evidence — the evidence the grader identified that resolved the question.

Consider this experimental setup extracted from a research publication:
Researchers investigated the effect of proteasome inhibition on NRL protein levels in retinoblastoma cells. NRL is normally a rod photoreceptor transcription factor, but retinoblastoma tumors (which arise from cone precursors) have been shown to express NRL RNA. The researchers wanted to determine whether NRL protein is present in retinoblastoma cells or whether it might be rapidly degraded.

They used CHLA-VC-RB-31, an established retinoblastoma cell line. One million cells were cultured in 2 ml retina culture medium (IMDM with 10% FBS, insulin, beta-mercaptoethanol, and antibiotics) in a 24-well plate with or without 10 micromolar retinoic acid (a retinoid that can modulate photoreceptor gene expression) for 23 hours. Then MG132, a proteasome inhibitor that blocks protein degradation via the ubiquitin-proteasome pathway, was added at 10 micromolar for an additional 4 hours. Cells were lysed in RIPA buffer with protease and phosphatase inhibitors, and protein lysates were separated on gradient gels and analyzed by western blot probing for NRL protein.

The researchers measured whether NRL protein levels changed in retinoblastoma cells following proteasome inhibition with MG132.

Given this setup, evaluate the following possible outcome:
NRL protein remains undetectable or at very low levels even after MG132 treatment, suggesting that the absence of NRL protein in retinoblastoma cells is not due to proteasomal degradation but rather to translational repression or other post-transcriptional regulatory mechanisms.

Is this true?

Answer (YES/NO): NO